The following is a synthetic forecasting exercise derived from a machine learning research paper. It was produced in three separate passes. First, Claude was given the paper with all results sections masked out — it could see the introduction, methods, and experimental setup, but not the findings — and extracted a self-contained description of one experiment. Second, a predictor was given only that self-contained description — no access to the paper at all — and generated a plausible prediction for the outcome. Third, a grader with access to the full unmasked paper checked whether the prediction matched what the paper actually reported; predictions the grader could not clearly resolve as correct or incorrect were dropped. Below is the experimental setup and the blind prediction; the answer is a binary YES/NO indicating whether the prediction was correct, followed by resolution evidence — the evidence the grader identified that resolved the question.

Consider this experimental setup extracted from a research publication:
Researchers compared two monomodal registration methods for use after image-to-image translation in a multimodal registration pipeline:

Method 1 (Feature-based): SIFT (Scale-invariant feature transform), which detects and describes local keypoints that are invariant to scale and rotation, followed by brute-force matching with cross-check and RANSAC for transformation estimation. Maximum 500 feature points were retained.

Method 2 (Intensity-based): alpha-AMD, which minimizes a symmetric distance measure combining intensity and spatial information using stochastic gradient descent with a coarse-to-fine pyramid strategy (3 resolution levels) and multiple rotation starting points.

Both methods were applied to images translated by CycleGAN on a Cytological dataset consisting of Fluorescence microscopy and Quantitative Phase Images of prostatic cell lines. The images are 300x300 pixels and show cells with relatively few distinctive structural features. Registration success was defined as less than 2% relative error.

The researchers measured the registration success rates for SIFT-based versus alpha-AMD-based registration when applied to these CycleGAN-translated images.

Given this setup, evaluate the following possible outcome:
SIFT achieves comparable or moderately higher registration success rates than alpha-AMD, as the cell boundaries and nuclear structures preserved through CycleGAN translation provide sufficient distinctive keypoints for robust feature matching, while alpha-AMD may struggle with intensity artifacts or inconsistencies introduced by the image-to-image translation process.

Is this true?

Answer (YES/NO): NO